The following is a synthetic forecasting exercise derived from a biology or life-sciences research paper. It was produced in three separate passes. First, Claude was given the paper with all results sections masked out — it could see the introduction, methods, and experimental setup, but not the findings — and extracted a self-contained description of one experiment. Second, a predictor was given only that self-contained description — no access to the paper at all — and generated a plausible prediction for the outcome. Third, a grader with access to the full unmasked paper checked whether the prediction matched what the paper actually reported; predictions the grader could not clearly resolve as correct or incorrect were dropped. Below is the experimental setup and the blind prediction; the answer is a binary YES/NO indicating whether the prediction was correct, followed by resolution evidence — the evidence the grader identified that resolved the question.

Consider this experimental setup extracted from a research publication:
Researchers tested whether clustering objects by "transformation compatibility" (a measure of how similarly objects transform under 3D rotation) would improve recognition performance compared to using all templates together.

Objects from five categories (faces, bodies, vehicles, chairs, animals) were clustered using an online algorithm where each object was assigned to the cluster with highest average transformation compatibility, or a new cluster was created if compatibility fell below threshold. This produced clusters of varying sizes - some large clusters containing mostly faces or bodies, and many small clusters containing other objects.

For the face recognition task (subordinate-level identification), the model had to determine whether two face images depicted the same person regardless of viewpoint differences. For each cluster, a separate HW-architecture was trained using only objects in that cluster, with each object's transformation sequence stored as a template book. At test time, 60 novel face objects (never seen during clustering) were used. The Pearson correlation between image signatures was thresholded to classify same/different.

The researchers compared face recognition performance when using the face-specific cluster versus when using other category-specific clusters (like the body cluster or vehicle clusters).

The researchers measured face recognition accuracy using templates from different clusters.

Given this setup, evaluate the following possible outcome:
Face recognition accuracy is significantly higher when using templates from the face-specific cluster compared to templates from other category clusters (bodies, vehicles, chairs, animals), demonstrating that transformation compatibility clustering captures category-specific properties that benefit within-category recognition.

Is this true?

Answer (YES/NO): YES